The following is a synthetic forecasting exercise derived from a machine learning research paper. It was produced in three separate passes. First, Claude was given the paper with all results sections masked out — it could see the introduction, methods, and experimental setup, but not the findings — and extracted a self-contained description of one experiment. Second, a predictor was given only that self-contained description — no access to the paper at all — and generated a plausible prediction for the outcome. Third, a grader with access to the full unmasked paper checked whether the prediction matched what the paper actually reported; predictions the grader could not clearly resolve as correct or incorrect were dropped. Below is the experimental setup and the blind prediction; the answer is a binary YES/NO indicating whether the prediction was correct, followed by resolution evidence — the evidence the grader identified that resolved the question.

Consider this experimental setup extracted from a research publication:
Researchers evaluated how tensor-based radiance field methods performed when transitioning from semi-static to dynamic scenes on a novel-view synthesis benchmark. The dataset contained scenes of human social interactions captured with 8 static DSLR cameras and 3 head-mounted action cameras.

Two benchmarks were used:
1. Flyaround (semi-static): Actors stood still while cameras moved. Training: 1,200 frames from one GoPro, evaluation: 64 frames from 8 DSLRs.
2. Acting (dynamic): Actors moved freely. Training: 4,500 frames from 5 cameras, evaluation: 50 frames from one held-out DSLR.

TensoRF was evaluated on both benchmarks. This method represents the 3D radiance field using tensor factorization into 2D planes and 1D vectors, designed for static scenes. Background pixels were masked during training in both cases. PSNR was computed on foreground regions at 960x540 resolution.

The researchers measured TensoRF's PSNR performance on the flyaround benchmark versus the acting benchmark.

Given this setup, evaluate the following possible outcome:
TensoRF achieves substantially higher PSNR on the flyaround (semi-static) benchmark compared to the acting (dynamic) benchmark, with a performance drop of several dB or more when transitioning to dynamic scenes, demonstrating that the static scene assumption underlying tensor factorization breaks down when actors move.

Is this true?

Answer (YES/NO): YES